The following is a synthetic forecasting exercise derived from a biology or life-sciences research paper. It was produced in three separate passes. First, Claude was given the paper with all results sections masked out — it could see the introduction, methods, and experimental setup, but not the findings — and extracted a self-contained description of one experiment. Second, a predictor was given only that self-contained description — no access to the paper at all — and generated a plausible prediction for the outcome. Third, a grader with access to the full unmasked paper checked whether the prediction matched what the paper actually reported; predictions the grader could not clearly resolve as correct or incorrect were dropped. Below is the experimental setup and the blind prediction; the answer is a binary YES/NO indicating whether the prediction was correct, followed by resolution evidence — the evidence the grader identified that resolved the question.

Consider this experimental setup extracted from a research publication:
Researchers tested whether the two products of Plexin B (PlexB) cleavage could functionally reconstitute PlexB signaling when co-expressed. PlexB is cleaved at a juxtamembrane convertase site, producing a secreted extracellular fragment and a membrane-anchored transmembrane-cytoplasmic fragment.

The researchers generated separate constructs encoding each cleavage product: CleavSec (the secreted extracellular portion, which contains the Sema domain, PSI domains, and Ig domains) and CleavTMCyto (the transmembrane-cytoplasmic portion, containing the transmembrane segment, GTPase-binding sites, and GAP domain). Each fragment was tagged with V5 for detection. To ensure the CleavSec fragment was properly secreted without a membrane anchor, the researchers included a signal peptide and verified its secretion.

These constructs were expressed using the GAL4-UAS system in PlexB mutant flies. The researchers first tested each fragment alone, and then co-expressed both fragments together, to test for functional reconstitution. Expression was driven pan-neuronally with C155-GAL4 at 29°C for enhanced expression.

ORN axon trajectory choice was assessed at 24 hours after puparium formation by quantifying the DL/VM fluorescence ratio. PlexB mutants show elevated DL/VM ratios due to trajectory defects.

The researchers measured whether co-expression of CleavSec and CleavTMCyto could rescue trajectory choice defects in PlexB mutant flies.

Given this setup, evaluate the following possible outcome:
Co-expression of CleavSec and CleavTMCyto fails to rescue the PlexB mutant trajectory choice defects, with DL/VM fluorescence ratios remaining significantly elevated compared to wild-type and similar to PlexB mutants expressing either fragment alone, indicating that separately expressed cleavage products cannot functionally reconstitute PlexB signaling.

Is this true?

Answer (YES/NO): NO